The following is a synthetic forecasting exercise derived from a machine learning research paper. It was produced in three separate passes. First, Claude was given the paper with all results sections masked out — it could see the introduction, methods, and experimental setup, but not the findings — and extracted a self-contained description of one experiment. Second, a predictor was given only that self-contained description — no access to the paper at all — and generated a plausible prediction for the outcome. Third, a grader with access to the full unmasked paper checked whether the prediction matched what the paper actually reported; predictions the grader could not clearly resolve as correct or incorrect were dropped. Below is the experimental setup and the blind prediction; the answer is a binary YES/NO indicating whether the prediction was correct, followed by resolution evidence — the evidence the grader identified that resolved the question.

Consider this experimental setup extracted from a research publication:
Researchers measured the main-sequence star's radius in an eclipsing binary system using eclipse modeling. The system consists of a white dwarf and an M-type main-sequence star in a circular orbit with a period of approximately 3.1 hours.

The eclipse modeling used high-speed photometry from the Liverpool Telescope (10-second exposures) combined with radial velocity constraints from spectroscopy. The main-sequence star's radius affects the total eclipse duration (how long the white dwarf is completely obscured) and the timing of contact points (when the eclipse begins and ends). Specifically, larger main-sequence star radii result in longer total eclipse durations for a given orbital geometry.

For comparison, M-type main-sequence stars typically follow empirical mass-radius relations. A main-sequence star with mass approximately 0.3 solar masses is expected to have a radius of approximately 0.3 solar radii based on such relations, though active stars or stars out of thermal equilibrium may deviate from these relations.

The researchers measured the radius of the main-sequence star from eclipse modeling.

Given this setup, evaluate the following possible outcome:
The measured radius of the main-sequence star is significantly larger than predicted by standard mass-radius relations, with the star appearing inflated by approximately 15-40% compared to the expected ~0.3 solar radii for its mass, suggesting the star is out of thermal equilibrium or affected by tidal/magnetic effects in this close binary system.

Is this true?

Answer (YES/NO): NO